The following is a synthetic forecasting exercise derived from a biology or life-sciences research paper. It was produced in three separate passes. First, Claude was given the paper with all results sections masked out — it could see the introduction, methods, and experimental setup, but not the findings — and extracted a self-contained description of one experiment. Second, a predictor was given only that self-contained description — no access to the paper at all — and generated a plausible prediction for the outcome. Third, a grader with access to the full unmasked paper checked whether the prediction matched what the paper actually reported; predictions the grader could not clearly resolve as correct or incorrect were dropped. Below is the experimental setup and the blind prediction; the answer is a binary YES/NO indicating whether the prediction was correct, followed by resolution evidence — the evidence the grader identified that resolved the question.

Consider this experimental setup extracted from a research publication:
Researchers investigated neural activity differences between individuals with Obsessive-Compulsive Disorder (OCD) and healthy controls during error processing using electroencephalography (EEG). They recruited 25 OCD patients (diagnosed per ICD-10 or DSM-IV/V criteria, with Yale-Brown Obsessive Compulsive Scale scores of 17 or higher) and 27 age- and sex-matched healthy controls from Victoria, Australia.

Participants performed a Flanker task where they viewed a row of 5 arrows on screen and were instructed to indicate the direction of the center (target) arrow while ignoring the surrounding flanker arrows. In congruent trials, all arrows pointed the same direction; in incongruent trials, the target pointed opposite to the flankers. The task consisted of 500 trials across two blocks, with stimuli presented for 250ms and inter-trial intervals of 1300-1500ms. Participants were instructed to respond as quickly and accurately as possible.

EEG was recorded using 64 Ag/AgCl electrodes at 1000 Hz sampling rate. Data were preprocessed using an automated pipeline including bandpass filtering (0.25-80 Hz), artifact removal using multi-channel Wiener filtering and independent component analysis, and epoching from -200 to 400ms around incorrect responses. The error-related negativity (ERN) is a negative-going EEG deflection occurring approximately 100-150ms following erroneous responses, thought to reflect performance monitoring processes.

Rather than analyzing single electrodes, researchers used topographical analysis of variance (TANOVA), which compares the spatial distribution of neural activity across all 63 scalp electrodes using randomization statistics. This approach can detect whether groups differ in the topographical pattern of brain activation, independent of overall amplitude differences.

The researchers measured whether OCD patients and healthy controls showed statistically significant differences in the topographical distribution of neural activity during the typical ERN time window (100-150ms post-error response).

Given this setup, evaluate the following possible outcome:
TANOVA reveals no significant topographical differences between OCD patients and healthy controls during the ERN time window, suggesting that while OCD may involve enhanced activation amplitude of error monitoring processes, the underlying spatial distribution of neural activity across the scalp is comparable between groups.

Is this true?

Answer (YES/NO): NO